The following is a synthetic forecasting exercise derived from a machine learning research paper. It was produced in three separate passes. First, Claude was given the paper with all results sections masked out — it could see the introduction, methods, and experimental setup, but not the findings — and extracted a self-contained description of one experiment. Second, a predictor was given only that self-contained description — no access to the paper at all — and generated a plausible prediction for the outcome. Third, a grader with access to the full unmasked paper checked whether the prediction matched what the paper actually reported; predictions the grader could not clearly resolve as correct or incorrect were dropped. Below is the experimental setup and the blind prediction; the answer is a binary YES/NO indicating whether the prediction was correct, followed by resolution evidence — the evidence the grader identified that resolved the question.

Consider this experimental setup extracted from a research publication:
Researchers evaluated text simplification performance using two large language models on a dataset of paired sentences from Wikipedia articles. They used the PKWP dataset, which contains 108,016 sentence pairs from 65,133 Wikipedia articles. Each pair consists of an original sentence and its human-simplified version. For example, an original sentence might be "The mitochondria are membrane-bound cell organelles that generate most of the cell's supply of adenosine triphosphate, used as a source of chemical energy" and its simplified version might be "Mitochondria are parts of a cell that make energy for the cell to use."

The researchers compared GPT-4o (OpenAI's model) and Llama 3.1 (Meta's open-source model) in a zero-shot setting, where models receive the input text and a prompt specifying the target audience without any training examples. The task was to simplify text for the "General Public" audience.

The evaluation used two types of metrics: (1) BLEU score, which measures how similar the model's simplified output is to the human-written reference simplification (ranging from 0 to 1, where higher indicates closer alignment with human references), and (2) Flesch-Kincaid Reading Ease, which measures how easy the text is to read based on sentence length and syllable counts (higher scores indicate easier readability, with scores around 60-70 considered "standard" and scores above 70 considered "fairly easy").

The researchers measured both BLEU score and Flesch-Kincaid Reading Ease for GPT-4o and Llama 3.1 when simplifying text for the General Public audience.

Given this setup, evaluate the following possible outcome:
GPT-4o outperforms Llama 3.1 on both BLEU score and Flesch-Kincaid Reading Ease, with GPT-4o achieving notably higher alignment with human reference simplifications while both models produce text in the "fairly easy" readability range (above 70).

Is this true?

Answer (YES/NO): NO